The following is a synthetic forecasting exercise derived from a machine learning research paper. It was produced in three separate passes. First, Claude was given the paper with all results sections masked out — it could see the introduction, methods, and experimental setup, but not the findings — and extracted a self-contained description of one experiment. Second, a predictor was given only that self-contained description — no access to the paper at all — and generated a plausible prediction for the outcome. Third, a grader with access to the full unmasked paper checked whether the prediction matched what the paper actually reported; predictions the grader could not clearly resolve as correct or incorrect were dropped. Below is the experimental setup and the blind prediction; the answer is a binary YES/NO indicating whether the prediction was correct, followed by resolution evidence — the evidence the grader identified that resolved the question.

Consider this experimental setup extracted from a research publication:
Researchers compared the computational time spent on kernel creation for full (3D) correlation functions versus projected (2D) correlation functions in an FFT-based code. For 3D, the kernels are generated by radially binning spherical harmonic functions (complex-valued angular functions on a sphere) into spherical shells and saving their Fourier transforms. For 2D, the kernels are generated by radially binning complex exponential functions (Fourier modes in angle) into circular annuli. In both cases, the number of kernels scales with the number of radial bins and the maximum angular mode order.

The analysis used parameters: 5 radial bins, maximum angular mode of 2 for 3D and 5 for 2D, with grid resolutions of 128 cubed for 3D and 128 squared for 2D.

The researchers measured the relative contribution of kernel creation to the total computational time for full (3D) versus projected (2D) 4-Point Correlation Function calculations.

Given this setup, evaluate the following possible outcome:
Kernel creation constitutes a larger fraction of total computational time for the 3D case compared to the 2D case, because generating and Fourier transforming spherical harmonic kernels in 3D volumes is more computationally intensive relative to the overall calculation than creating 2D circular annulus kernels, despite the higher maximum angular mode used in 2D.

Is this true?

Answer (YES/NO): YES